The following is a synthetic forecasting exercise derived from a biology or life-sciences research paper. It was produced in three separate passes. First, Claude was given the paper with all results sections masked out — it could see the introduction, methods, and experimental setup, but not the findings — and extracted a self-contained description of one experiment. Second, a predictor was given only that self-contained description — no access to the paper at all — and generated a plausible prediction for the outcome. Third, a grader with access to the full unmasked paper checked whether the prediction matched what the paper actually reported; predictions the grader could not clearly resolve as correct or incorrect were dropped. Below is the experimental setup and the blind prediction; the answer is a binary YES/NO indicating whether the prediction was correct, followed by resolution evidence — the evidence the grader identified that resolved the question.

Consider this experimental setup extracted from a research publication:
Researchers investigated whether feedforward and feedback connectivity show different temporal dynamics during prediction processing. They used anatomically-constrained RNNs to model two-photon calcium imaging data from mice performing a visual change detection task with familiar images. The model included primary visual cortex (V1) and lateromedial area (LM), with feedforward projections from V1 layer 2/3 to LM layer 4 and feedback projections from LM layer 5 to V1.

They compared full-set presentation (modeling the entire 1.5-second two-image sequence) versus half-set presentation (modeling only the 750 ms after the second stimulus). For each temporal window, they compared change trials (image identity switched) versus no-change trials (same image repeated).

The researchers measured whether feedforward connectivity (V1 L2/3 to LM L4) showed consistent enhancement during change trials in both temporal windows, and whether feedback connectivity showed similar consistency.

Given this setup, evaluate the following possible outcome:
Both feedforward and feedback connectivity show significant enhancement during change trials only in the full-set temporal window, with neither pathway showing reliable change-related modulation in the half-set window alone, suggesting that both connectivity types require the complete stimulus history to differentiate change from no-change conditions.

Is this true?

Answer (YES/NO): NO